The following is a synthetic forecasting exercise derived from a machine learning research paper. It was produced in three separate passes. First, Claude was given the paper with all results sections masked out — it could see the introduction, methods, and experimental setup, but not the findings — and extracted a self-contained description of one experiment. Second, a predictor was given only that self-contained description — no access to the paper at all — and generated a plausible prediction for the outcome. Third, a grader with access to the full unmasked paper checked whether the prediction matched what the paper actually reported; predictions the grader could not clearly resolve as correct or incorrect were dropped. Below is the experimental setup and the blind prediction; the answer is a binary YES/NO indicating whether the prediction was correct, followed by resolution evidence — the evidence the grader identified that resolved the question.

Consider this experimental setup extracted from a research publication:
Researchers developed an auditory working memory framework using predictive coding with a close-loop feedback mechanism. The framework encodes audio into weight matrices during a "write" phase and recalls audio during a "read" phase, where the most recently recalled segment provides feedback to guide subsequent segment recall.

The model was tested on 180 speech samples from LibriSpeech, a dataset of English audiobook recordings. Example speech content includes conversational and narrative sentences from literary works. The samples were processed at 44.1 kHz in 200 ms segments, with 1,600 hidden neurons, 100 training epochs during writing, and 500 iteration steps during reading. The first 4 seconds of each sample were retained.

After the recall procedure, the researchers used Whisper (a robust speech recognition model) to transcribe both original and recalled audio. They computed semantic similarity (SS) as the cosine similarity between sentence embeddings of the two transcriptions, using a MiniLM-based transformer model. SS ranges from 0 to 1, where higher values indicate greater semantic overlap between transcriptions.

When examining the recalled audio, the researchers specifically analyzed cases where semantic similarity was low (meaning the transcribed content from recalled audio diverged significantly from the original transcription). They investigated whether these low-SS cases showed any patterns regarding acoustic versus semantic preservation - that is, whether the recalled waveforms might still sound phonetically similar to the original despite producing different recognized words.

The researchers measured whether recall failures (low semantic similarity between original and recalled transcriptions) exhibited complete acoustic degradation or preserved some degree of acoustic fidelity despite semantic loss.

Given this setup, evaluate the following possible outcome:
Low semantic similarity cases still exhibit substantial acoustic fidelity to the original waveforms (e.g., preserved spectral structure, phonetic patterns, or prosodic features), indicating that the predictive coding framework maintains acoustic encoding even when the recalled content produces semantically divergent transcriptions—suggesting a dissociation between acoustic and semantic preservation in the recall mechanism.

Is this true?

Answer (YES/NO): NO